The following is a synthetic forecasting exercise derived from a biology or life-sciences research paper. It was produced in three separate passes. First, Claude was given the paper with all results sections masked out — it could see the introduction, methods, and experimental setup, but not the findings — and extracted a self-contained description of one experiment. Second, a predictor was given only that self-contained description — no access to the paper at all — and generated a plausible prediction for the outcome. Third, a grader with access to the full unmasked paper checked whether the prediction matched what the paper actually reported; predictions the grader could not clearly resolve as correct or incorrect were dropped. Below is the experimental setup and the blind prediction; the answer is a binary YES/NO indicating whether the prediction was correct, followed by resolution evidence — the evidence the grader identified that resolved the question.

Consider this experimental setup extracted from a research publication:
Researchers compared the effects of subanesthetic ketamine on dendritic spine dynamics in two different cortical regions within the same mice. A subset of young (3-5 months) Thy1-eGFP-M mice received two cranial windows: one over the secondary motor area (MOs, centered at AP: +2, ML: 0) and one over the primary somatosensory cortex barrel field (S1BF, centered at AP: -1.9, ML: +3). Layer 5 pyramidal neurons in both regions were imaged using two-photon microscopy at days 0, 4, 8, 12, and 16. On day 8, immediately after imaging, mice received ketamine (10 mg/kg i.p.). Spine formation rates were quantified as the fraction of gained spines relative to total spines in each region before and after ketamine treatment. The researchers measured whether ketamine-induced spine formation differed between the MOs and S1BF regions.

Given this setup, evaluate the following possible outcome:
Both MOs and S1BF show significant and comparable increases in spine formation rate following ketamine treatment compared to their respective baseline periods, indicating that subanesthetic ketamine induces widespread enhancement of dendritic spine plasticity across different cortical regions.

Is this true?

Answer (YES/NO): NO